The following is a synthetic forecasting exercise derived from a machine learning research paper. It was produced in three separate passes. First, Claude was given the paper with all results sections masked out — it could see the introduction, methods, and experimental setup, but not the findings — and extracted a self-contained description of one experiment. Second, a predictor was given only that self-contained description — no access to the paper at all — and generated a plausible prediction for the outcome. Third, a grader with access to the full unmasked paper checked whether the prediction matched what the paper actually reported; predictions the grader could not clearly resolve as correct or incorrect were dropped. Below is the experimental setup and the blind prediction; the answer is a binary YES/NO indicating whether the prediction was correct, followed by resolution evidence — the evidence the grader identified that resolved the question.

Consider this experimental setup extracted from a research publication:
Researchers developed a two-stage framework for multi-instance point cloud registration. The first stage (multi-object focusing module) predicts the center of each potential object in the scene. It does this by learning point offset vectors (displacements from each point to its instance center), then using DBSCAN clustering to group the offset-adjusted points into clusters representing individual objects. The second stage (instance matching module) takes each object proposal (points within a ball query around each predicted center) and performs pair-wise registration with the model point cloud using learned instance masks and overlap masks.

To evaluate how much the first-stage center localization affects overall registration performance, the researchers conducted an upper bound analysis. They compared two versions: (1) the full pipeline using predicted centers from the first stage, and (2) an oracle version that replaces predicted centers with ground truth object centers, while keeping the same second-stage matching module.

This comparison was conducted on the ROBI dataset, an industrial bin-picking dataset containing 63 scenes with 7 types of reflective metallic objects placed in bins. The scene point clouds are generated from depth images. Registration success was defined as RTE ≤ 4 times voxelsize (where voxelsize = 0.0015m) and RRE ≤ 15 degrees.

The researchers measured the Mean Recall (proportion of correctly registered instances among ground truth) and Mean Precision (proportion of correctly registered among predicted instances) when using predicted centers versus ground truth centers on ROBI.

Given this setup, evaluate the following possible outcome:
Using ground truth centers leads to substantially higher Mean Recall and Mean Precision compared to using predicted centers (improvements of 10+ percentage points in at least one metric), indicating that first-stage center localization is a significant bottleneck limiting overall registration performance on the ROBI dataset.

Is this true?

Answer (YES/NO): YES